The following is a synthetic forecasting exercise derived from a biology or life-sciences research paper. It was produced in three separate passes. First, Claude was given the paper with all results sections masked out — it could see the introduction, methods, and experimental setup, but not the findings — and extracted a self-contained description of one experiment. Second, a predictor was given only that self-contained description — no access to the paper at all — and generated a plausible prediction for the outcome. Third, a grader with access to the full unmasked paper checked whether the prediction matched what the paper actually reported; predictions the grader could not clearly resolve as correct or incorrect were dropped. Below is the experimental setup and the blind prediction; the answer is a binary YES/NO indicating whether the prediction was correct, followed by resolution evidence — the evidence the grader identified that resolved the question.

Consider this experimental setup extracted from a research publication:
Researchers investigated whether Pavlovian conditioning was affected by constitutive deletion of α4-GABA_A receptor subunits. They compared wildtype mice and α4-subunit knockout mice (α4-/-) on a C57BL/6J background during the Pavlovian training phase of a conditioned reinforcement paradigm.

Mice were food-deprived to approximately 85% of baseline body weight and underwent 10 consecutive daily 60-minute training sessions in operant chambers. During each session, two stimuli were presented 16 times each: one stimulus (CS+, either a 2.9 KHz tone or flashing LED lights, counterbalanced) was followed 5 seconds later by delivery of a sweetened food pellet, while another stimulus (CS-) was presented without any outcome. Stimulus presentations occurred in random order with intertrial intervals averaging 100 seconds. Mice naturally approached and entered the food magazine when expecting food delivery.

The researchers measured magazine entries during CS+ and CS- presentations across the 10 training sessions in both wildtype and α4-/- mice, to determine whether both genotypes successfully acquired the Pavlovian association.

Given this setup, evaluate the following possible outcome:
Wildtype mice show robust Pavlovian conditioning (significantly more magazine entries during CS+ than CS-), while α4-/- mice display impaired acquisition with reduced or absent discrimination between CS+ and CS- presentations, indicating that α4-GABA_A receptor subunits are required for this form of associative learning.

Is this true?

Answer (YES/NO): NO